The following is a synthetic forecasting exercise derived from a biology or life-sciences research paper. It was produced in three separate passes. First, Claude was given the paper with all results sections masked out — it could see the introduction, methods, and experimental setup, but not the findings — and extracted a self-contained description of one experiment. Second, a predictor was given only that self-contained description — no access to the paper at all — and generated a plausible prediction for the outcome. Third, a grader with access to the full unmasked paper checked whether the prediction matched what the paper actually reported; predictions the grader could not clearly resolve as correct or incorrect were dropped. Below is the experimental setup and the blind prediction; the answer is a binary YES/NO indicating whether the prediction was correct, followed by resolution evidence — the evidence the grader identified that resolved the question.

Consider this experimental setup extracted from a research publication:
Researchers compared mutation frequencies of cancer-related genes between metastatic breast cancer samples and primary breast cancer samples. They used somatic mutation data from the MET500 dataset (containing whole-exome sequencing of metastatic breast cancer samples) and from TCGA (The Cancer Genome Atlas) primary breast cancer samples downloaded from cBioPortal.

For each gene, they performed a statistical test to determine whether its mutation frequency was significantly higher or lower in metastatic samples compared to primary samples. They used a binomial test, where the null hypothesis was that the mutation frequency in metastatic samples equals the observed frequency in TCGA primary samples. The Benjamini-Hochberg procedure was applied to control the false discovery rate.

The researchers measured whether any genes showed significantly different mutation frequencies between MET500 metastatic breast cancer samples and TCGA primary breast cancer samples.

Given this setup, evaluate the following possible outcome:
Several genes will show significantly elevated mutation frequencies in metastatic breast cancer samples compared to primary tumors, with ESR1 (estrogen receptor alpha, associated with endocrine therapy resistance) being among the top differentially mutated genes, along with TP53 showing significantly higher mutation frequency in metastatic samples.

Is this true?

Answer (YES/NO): NO